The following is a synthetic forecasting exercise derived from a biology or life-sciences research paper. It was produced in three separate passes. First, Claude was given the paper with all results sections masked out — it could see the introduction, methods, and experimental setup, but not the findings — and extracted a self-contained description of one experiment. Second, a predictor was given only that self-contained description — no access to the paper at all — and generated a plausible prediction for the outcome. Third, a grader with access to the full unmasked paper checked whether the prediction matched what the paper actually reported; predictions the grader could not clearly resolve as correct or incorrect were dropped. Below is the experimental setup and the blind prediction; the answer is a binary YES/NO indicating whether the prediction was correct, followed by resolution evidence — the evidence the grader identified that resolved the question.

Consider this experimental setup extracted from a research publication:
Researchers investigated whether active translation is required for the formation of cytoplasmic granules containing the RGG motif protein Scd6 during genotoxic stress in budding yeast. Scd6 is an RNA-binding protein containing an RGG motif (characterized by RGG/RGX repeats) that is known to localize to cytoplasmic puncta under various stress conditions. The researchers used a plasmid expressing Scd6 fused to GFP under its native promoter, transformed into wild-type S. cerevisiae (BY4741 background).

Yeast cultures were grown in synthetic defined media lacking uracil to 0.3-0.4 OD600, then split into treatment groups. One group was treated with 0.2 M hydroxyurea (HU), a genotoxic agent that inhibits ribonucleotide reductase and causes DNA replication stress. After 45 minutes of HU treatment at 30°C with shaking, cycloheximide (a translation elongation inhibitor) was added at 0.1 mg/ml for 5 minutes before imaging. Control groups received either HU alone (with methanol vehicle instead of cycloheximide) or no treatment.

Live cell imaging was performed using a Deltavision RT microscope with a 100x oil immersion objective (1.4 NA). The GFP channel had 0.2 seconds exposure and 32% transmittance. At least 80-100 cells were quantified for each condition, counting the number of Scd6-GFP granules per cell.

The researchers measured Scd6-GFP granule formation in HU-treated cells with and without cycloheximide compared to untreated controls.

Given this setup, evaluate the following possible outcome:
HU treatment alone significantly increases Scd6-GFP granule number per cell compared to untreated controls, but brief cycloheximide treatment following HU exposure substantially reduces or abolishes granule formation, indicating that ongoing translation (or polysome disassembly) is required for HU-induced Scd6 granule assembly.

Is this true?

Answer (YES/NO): YES